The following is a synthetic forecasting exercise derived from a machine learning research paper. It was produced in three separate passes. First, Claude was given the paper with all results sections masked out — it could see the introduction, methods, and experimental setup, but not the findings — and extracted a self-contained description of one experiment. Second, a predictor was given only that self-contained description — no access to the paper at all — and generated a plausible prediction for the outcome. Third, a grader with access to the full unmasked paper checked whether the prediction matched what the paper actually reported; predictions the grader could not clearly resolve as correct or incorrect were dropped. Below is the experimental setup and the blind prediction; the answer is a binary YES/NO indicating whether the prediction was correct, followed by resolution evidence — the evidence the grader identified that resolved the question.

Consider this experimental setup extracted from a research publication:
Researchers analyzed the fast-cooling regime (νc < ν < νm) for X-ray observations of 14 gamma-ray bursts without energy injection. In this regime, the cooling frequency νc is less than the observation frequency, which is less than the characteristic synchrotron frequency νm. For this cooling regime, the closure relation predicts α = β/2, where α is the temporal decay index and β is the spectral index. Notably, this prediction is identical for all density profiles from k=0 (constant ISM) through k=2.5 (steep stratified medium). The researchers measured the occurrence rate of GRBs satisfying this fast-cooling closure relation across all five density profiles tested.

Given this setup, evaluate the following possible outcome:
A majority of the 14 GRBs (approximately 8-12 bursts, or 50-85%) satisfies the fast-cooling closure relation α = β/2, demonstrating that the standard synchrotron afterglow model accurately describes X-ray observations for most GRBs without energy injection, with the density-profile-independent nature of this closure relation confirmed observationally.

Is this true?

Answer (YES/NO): NO